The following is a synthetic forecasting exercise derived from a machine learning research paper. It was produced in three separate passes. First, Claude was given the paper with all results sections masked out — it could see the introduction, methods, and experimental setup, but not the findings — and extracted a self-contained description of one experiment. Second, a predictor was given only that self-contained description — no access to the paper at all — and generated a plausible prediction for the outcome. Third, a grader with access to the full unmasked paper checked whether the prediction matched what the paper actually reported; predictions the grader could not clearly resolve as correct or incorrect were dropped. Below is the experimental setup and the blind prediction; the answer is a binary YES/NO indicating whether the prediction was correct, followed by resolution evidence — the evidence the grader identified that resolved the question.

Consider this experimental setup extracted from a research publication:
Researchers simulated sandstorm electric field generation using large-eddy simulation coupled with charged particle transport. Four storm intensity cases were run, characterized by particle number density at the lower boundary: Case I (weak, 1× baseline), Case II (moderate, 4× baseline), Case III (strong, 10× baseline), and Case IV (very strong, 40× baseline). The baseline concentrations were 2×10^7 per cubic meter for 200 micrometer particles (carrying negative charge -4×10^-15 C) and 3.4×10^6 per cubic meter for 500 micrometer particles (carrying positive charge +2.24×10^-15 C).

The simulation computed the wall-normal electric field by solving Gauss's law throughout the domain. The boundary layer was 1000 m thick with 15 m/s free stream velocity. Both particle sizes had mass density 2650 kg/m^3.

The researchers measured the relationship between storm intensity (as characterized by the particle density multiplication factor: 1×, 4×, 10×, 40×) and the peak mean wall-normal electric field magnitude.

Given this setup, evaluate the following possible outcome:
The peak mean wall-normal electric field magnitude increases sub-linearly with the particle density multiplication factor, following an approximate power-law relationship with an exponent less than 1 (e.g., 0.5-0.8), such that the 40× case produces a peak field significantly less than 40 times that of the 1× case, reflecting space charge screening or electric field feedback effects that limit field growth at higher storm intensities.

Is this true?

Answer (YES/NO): YES